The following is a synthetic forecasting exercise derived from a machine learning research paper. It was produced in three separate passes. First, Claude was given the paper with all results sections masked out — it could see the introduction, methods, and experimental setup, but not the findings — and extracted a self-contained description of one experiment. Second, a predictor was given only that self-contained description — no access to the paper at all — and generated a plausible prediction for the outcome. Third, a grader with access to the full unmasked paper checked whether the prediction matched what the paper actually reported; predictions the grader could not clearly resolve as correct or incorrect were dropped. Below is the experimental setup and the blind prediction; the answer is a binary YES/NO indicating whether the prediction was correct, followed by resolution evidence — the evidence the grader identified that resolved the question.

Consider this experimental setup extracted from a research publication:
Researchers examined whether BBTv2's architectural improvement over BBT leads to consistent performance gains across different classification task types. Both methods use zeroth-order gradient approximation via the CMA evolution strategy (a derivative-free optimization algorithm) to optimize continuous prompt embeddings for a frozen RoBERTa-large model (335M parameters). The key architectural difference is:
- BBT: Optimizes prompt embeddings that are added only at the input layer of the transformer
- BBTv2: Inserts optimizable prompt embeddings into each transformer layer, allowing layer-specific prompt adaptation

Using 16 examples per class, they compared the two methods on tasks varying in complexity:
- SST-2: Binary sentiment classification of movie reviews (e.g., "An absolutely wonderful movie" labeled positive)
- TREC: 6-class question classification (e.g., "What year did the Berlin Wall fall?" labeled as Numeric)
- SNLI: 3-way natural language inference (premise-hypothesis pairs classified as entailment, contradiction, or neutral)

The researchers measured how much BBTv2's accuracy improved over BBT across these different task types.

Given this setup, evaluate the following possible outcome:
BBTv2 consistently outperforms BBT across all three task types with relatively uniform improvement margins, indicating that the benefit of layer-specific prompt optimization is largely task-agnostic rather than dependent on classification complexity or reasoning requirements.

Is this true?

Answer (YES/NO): NO